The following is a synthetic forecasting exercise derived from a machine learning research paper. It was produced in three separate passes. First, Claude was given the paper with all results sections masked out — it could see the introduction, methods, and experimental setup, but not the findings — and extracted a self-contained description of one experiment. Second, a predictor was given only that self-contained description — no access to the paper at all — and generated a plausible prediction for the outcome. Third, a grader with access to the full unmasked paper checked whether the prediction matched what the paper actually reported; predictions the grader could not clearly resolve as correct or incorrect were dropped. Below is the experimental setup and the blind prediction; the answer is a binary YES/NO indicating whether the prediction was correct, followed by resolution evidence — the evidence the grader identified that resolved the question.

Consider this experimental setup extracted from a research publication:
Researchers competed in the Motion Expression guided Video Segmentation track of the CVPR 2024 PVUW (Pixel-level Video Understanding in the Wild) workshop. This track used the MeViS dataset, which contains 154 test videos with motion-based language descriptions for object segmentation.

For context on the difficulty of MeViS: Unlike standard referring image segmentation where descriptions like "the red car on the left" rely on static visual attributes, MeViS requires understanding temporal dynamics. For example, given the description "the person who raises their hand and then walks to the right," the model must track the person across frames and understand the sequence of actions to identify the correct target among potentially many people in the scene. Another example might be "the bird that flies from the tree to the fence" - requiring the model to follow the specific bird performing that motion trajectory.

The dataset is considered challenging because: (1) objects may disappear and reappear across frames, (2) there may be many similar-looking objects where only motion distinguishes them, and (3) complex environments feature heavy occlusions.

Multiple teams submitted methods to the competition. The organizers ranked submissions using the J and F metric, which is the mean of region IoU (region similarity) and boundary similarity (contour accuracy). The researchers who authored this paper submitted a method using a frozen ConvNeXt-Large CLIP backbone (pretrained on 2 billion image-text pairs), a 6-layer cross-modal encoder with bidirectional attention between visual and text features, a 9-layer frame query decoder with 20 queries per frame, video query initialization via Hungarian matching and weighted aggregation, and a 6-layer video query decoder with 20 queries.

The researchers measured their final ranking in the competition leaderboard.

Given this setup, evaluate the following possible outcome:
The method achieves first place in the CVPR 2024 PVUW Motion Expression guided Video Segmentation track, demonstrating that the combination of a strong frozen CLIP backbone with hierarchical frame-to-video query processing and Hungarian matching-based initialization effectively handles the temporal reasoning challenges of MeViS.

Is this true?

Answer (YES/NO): NO